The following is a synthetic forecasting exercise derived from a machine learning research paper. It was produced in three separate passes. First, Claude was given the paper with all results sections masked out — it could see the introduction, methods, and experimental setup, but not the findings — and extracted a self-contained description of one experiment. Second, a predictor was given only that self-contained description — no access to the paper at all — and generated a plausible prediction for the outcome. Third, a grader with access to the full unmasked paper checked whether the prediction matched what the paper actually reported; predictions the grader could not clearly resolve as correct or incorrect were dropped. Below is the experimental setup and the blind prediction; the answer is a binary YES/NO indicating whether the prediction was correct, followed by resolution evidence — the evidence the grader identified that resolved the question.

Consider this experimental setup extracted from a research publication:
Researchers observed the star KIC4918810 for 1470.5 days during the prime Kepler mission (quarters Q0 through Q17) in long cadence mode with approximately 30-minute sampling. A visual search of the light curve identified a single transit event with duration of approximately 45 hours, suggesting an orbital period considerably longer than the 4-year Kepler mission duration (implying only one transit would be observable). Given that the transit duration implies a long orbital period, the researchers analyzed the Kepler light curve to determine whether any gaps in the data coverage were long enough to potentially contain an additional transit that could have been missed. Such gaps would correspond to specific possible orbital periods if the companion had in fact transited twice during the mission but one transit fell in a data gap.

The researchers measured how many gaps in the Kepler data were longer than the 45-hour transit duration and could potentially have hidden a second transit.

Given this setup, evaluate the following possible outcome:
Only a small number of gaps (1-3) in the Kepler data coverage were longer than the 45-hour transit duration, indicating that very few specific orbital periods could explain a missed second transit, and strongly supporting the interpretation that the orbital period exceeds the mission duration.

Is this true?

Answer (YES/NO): NO